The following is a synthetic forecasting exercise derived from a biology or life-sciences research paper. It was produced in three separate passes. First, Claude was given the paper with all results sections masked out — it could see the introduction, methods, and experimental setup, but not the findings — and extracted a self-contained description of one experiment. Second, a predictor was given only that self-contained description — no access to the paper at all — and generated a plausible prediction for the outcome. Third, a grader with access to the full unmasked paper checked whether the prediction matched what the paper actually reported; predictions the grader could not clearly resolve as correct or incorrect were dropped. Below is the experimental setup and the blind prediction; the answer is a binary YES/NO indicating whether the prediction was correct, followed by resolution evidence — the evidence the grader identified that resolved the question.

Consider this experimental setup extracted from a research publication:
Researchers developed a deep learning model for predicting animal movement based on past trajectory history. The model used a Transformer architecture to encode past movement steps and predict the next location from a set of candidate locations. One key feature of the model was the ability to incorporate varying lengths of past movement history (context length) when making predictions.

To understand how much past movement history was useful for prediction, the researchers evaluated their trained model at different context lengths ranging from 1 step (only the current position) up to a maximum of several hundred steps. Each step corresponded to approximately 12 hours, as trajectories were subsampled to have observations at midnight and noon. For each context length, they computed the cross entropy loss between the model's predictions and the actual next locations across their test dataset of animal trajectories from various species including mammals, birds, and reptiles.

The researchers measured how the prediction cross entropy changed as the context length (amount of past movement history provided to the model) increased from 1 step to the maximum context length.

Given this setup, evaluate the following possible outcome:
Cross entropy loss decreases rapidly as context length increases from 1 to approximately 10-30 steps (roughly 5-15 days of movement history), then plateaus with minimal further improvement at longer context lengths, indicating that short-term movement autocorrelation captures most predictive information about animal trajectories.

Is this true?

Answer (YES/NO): NO